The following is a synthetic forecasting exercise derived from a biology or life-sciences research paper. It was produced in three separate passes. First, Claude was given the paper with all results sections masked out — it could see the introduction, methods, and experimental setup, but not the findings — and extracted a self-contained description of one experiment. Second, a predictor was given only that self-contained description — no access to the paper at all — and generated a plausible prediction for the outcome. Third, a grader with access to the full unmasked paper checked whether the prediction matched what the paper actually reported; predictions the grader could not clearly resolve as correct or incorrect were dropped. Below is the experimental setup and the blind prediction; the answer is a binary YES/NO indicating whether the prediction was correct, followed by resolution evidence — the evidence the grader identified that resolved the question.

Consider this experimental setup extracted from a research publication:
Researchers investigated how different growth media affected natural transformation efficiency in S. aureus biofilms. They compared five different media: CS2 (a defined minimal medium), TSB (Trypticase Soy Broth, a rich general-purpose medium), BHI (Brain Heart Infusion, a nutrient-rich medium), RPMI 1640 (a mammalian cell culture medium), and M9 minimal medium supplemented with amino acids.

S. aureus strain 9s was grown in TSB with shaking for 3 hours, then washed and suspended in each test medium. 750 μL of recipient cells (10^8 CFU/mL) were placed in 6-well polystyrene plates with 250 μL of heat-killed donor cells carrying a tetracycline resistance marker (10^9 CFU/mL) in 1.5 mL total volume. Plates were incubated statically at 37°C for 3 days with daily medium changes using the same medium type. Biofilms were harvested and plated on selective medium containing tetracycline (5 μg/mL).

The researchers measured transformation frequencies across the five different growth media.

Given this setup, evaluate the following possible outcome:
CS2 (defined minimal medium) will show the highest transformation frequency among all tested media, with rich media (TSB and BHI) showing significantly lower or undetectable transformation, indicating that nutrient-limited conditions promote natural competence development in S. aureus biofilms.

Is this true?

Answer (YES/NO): YES